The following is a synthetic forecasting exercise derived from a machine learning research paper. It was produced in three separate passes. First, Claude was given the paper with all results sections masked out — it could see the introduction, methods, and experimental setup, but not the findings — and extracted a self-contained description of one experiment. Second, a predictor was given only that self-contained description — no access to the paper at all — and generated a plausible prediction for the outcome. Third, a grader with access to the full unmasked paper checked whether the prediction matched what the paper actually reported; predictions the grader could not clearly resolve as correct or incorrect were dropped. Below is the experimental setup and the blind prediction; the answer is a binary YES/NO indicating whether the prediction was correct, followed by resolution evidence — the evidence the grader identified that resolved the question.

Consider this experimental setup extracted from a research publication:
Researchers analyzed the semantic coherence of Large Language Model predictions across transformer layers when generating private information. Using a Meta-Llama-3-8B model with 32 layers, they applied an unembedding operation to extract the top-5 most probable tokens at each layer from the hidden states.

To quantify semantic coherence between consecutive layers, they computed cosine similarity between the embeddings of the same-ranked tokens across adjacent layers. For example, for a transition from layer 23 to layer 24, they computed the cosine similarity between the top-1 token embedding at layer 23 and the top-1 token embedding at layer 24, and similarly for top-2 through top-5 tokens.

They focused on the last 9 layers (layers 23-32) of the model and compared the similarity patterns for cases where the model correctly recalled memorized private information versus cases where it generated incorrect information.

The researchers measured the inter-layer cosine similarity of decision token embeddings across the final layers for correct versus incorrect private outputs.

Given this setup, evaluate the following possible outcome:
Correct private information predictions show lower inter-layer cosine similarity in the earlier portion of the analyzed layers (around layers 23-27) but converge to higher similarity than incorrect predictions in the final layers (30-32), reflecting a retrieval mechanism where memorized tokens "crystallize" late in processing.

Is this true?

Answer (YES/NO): NO